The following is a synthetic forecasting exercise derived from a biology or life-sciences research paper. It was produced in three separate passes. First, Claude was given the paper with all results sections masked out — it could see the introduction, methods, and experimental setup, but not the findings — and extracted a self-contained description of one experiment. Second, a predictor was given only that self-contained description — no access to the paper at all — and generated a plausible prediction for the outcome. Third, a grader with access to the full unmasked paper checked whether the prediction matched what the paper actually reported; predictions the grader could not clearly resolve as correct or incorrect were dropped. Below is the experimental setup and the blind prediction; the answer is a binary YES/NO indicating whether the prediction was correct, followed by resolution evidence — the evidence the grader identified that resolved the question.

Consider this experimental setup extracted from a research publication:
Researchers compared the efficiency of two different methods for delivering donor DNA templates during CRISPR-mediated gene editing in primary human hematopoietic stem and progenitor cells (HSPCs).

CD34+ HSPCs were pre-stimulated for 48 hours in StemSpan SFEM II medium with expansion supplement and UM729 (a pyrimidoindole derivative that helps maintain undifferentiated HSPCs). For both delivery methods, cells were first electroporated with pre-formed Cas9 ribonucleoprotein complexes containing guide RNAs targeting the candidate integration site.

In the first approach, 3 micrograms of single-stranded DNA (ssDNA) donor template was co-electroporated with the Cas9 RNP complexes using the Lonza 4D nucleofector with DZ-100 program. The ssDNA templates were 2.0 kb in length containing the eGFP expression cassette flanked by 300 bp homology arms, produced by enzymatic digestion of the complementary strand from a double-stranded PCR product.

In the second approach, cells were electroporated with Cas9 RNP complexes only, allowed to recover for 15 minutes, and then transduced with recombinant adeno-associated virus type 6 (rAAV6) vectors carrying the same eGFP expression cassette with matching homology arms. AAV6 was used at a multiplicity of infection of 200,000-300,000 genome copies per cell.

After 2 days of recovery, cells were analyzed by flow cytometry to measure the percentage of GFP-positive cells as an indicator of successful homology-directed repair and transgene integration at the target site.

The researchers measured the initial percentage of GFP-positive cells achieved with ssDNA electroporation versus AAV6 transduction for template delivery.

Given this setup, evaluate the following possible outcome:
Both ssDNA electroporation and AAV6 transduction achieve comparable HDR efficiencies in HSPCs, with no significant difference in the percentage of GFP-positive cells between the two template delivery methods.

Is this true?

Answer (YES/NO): NO